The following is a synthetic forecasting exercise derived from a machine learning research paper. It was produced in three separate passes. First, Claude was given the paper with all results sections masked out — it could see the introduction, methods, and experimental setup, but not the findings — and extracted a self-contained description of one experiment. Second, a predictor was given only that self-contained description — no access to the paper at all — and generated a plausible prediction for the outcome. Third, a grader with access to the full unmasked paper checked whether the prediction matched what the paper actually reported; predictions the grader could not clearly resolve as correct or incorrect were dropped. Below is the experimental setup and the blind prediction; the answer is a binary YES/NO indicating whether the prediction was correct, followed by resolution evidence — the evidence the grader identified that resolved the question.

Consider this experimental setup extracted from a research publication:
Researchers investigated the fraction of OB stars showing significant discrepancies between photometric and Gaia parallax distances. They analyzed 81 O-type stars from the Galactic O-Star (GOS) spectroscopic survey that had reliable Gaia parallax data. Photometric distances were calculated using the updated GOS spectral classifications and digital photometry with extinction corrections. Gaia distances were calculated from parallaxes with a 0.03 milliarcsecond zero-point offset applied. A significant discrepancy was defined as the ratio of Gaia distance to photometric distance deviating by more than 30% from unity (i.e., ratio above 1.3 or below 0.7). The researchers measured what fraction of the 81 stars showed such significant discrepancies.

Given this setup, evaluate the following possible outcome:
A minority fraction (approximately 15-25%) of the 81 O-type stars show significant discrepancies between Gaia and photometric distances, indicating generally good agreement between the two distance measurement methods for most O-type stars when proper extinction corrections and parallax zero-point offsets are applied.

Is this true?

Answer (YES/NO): NO